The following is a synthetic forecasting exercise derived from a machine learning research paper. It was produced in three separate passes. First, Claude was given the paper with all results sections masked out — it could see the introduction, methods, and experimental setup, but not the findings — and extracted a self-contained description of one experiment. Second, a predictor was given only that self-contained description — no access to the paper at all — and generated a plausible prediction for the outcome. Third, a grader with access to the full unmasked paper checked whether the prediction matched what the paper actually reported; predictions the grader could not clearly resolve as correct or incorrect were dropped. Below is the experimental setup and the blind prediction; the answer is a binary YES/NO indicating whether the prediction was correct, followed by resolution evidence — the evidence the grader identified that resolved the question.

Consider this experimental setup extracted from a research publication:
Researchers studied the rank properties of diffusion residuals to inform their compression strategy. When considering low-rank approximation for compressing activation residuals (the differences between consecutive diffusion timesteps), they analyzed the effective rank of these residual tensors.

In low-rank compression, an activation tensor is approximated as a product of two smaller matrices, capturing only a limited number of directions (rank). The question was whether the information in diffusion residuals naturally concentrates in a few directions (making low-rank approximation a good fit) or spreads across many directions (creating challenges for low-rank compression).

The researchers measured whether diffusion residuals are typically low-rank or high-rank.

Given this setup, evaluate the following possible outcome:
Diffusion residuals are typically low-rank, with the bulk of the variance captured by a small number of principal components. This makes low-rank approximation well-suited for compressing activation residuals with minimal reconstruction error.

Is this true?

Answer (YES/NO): NO